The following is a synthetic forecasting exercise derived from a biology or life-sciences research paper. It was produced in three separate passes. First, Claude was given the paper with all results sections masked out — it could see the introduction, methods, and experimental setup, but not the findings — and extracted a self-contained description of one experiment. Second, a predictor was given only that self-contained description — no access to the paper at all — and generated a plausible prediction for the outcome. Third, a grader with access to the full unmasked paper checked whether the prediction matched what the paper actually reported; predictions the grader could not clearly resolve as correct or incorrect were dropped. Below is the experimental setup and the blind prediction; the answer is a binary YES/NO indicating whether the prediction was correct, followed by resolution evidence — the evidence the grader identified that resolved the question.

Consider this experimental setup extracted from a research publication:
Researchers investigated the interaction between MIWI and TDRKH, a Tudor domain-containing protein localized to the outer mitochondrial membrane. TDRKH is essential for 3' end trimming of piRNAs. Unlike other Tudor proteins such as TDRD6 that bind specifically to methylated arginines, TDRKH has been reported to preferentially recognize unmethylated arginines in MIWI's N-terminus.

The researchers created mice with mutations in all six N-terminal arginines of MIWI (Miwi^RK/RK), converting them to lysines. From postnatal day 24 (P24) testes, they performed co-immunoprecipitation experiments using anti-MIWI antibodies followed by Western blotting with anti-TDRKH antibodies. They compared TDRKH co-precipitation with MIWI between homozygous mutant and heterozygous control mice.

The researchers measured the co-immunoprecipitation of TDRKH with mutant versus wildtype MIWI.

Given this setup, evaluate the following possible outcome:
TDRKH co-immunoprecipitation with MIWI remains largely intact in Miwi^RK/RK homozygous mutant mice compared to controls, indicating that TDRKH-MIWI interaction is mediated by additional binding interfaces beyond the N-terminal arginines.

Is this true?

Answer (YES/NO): NO